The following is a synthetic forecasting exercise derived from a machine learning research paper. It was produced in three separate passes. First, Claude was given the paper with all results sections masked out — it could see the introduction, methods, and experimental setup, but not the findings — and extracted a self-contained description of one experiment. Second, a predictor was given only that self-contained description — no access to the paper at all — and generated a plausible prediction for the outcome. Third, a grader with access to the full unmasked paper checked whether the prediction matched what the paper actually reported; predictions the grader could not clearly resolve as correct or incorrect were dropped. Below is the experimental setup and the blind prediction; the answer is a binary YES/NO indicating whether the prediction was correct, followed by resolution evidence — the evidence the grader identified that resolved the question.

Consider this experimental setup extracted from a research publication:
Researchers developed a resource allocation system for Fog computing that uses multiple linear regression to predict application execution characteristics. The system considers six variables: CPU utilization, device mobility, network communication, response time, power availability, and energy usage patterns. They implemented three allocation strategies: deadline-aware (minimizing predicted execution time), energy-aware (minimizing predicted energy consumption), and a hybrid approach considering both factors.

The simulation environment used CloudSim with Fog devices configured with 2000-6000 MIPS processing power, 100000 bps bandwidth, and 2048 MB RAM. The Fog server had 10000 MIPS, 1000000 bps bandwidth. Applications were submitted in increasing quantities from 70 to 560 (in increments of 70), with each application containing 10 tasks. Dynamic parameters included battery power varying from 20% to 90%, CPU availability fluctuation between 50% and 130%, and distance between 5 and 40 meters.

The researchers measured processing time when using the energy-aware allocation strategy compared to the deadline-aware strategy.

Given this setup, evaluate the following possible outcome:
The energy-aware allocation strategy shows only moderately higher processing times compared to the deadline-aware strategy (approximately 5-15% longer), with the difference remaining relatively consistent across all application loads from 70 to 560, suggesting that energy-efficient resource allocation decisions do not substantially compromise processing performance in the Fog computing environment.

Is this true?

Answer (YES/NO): NO